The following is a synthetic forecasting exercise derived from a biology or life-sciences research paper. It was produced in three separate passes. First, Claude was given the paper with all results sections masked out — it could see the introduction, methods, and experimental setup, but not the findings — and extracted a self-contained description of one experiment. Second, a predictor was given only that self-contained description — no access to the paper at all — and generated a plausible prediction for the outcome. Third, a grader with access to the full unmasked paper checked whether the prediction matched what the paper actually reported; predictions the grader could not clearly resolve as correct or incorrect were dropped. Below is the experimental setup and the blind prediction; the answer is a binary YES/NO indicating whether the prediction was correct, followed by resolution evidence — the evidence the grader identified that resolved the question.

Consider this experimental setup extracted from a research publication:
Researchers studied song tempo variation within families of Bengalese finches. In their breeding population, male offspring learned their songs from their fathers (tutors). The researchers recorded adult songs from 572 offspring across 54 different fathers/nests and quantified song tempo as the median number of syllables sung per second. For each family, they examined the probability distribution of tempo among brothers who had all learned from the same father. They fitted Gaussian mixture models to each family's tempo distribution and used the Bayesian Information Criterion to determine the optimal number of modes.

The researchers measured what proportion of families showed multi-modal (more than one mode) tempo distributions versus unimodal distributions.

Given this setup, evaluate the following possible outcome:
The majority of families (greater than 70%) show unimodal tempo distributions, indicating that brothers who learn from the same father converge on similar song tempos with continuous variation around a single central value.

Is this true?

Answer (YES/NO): NO